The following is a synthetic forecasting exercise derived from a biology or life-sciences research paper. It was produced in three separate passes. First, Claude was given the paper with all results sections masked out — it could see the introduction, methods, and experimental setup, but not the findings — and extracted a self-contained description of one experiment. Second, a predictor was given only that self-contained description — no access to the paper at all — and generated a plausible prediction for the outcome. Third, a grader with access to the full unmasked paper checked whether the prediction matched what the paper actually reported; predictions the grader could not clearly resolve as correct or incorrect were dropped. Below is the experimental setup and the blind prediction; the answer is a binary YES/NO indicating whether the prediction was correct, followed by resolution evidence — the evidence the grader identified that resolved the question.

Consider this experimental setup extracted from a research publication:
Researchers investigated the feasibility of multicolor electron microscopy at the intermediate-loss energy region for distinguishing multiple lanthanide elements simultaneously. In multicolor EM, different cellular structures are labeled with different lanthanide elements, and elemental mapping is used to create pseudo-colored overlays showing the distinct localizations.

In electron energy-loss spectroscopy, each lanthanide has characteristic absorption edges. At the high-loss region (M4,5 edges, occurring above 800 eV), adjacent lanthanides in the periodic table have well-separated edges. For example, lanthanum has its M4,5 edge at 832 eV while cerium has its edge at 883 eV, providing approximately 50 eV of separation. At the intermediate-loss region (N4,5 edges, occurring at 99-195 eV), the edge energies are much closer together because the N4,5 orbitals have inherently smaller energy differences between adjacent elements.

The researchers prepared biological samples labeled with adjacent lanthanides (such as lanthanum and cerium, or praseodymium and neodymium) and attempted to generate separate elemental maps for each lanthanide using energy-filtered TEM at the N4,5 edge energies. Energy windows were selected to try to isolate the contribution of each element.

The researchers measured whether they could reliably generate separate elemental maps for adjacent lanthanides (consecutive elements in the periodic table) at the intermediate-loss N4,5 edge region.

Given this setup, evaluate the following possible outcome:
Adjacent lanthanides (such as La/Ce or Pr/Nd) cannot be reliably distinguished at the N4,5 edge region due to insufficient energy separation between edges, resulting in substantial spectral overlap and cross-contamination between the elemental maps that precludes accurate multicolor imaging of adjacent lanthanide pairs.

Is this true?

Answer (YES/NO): YES